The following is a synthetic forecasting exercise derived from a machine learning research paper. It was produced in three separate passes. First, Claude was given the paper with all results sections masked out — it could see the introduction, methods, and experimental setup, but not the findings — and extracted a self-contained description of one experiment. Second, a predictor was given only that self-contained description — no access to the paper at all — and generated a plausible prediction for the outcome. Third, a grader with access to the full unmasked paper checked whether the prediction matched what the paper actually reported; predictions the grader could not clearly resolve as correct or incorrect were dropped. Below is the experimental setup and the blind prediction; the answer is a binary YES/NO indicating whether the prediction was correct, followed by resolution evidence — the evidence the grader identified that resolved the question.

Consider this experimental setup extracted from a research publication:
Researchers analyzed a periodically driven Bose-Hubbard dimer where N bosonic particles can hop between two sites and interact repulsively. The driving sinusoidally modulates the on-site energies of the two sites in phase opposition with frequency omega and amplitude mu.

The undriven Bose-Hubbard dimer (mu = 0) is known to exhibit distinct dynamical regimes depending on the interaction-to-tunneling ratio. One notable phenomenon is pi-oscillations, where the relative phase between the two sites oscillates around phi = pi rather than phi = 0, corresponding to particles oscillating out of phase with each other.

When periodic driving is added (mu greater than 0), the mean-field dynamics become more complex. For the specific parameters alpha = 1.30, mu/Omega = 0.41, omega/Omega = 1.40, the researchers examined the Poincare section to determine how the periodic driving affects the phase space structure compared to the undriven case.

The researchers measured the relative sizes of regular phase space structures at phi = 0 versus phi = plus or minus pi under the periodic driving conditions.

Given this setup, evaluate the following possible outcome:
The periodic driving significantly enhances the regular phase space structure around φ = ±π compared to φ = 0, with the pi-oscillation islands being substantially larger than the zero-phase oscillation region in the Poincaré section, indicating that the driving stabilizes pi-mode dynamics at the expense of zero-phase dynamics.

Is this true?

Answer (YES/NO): NO